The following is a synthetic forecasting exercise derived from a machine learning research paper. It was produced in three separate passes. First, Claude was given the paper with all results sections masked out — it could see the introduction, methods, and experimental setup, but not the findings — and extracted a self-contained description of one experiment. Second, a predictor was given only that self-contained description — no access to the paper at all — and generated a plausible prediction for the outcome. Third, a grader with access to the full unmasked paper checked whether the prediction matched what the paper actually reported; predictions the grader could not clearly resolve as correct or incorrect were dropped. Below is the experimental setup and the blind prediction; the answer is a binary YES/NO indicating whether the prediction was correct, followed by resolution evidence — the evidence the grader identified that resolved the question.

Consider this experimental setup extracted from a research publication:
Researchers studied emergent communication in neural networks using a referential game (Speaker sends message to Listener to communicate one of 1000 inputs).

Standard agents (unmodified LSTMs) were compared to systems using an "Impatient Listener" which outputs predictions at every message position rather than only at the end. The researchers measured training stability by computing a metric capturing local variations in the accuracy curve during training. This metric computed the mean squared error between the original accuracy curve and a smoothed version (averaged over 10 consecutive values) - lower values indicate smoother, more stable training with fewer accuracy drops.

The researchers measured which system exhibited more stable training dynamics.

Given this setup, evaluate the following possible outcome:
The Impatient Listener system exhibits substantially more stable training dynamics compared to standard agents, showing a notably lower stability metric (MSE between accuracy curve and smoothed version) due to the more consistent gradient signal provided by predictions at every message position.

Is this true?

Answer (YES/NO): NO